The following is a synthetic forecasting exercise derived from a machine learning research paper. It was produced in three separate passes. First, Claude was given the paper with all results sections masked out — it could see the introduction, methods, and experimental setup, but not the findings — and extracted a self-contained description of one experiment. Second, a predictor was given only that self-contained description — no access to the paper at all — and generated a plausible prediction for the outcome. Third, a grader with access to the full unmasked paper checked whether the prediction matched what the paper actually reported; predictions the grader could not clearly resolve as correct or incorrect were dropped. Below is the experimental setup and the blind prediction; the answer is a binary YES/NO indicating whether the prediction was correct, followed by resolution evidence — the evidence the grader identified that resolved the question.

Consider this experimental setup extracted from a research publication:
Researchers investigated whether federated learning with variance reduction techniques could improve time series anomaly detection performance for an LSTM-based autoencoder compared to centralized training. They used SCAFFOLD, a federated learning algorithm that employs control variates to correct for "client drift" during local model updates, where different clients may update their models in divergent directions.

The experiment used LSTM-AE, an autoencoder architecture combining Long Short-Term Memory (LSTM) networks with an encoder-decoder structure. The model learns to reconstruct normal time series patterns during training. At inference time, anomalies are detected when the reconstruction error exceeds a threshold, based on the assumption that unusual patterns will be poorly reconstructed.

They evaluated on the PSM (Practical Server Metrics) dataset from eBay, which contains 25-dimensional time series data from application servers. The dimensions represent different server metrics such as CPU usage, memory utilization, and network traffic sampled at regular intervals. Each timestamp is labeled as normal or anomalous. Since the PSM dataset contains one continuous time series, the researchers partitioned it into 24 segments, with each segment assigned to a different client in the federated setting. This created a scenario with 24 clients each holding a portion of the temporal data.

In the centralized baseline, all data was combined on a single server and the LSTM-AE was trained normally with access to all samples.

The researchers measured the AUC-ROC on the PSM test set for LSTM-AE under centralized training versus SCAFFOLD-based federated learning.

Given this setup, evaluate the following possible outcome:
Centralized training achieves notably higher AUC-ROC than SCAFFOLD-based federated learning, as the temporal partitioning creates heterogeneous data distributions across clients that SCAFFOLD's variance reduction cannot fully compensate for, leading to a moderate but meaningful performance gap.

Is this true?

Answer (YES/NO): NO